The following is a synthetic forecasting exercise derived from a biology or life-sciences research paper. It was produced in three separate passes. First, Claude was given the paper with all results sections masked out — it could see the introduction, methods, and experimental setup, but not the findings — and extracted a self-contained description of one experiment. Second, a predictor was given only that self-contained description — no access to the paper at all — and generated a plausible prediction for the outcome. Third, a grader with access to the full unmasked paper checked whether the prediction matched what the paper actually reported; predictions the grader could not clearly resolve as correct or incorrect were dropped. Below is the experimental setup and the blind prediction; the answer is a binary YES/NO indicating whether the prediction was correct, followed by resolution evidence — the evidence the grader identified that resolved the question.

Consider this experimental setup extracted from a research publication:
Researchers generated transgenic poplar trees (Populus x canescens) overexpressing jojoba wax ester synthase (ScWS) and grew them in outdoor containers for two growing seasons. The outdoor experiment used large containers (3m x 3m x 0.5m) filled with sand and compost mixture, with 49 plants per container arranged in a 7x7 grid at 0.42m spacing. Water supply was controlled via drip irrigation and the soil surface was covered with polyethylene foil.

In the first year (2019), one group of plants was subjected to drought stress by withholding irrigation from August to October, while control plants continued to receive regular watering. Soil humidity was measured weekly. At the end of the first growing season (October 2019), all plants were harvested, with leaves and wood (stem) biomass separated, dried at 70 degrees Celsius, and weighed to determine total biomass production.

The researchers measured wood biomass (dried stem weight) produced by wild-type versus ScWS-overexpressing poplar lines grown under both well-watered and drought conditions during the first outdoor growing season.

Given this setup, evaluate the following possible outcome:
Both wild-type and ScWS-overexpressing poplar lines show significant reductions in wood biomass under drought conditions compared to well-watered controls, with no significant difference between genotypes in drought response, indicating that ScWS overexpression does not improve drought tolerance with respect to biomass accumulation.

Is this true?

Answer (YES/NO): NO